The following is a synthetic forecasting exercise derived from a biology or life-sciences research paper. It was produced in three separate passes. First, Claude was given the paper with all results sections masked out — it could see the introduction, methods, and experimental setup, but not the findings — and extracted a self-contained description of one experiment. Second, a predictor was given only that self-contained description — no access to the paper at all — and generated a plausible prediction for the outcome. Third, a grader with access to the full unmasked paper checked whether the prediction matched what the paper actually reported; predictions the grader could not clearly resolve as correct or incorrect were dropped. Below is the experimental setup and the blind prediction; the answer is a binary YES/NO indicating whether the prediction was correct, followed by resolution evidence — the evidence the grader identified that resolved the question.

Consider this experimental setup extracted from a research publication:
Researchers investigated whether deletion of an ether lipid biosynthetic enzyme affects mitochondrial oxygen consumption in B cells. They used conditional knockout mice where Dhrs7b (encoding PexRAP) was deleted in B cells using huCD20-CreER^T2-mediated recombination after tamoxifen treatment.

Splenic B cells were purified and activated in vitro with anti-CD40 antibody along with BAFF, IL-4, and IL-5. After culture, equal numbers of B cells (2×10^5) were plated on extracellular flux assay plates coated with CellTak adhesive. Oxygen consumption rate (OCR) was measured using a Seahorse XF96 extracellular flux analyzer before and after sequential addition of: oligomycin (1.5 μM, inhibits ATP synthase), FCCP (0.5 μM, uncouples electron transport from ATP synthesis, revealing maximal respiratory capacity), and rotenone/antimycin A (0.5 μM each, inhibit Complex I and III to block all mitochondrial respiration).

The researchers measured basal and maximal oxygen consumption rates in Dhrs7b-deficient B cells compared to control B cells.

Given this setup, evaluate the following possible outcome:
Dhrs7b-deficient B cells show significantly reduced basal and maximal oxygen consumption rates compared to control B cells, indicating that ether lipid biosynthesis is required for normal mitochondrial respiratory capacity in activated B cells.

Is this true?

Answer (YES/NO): YES